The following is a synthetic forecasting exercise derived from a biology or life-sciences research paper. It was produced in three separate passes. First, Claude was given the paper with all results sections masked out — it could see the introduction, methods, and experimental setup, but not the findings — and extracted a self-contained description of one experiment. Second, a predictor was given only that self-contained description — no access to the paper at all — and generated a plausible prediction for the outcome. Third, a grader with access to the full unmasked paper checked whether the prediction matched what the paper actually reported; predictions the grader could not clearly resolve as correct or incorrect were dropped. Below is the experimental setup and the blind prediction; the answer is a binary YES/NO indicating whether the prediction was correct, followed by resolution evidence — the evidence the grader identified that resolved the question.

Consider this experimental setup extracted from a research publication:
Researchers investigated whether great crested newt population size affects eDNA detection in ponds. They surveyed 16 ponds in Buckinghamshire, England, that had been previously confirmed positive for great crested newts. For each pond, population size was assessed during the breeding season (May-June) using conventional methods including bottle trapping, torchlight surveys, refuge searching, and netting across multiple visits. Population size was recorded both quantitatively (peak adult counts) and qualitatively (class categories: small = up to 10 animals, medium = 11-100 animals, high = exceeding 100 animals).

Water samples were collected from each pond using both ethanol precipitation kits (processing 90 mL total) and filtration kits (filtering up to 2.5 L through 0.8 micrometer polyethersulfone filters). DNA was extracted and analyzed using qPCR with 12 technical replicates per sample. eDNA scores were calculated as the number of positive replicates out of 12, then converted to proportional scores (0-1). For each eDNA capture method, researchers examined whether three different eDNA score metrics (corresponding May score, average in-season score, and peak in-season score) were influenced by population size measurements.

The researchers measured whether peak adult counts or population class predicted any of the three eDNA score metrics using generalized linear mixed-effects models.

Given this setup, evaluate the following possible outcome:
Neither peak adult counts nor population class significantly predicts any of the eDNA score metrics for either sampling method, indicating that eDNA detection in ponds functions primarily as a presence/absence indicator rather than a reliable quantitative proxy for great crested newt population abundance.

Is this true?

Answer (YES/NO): YES